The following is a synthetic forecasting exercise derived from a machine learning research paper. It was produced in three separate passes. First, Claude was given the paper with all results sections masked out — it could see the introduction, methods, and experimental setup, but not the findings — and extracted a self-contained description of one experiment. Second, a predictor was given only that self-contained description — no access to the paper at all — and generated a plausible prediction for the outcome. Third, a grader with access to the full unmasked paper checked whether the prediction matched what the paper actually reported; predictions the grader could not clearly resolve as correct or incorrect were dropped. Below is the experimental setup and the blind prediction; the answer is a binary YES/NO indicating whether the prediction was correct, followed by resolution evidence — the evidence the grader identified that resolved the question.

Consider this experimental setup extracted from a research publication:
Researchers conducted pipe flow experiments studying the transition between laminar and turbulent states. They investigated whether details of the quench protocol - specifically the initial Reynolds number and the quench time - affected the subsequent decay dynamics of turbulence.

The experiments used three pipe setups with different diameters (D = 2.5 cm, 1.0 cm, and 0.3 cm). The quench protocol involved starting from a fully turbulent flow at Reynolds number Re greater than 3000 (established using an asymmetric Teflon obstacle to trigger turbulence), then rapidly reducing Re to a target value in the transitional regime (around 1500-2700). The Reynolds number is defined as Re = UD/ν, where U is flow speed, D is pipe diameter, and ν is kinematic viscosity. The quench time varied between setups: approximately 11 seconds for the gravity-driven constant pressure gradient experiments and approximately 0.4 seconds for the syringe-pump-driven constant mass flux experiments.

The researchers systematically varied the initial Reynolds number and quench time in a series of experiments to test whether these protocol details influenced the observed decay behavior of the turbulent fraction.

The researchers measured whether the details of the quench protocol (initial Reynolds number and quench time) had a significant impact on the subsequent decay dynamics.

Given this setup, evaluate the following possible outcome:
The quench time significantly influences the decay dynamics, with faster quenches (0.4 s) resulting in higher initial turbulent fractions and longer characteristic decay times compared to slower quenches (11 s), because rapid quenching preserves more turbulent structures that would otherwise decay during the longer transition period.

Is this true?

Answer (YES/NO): NO